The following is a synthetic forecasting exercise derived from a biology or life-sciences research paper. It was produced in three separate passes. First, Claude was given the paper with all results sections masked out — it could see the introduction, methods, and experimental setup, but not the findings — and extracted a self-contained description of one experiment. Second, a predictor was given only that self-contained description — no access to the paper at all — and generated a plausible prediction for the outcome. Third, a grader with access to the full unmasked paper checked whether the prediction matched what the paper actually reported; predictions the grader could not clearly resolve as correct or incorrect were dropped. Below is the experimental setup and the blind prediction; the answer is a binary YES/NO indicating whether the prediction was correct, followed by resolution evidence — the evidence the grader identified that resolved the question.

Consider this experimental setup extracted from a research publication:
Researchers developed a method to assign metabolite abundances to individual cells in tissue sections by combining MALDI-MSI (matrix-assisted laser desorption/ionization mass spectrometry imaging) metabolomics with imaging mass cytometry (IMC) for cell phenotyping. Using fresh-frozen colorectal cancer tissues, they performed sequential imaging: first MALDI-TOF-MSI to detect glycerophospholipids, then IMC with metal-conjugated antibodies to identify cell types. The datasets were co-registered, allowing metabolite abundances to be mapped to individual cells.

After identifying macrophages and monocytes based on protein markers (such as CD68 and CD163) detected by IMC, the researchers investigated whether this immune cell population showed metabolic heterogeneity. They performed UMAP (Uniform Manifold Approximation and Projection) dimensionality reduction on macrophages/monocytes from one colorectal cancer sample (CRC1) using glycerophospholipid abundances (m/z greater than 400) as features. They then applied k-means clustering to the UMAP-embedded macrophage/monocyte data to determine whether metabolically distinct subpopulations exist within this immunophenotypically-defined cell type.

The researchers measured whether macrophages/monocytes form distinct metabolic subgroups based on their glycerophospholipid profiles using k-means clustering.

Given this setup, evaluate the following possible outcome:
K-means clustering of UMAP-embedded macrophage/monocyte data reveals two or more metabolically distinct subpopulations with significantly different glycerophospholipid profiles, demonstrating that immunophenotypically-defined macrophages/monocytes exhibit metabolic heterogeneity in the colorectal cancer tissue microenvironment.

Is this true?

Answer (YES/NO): YES